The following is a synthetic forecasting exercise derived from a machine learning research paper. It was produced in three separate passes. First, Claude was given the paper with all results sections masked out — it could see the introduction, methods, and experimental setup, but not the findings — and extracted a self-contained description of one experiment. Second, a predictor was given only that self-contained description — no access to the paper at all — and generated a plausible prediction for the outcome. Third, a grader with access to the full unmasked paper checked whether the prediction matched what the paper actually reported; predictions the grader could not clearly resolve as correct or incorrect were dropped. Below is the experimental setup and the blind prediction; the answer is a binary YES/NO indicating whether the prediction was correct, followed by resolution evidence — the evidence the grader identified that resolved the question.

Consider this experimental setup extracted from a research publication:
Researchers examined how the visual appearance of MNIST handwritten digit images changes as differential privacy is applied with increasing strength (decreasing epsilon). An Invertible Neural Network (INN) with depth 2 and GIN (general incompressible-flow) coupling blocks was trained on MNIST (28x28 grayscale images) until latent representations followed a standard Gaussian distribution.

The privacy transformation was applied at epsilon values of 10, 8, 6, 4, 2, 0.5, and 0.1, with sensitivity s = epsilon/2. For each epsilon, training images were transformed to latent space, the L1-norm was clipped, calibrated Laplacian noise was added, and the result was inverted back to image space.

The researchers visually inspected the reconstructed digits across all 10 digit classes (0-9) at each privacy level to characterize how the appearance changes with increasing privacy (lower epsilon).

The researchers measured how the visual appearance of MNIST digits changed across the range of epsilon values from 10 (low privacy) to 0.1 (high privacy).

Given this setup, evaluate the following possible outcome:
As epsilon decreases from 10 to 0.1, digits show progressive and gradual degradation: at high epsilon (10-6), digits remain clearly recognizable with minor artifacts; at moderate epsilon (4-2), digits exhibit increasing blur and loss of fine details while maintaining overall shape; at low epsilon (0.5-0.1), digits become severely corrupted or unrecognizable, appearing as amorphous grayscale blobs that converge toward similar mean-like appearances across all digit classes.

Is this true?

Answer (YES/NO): NO